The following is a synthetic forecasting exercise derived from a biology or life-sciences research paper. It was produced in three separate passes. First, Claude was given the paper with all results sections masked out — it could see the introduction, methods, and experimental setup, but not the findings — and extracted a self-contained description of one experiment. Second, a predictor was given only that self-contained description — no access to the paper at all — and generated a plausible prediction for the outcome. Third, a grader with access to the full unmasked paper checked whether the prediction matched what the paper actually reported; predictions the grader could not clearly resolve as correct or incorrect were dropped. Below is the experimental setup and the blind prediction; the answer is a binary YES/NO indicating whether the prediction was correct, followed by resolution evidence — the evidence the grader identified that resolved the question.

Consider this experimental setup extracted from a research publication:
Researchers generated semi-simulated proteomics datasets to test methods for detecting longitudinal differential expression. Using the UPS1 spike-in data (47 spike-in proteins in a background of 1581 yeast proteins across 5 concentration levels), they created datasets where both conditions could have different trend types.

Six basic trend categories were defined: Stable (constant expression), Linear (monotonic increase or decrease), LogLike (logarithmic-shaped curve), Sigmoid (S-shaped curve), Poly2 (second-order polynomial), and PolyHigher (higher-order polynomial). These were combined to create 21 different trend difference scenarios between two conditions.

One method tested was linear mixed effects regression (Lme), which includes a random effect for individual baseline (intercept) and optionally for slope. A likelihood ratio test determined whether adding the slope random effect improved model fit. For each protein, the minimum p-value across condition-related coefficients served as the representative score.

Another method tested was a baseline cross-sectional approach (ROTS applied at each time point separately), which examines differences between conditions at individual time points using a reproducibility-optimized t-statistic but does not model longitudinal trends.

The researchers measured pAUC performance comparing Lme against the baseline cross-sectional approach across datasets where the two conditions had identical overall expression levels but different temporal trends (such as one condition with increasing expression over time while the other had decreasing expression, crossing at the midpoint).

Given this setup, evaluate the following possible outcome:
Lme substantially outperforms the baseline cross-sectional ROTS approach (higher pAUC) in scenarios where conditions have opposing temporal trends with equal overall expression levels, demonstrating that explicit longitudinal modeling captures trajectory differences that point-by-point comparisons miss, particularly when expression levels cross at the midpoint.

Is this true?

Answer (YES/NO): NO